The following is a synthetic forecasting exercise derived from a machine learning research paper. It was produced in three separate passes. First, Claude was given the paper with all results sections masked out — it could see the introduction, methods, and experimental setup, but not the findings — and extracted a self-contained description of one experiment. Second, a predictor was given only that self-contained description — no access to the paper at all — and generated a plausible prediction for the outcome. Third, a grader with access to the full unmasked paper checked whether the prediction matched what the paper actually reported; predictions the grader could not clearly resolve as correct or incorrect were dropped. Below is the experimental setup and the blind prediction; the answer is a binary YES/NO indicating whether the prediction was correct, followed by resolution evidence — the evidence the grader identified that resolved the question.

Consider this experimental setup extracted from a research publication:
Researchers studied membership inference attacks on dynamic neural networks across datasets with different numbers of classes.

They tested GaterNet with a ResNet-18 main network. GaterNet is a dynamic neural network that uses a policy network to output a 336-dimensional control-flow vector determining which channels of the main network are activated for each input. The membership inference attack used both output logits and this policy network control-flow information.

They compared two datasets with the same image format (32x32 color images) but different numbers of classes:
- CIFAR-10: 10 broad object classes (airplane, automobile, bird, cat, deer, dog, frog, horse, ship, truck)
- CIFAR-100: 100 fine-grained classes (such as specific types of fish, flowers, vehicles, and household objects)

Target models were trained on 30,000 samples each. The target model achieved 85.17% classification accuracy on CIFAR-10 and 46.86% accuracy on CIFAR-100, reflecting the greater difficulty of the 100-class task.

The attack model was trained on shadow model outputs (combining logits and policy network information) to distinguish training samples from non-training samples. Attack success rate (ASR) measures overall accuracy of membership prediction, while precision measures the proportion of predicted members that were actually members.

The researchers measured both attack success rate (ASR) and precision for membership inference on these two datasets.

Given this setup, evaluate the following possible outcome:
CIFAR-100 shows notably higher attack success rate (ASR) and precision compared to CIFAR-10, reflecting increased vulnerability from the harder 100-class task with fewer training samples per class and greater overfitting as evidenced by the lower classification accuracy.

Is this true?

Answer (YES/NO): YES